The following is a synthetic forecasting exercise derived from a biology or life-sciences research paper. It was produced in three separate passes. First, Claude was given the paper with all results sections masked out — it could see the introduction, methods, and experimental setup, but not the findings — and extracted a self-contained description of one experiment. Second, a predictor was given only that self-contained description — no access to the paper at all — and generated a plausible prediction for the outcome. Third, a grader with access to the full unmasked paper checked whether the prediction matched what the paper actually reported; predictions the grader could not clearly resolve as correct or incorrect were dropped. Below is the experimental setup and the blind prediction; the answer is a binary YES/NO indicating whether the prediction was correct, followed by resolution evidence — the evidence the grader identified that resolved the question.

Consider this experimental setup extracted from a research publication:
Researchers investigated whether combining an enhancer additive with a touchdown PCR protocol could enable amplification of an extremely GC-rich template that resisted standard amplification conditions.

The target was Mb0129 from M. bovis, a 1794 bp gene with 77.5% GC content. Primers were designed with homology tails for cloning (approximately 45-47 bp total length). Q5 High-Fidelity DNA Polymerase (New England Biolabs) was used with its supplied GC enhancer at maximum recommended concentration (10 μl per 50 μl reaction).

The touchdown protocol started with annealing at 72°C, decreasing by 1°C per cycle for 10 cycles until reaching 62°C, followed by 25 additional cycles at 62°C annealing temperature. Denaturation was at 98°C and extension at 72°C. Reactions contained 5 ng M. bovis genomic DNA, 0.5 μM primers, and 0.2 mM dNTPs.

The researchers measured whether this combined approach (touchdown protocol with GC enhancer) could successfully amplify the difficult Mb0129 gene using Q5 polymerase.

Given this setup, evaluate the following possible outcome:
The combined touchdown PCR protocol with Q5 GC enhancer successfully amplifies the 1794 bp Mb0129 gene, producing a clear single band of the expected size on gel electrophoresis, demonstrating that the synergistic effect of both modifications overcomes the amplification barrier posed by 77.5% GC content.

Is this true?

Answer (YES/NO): NO